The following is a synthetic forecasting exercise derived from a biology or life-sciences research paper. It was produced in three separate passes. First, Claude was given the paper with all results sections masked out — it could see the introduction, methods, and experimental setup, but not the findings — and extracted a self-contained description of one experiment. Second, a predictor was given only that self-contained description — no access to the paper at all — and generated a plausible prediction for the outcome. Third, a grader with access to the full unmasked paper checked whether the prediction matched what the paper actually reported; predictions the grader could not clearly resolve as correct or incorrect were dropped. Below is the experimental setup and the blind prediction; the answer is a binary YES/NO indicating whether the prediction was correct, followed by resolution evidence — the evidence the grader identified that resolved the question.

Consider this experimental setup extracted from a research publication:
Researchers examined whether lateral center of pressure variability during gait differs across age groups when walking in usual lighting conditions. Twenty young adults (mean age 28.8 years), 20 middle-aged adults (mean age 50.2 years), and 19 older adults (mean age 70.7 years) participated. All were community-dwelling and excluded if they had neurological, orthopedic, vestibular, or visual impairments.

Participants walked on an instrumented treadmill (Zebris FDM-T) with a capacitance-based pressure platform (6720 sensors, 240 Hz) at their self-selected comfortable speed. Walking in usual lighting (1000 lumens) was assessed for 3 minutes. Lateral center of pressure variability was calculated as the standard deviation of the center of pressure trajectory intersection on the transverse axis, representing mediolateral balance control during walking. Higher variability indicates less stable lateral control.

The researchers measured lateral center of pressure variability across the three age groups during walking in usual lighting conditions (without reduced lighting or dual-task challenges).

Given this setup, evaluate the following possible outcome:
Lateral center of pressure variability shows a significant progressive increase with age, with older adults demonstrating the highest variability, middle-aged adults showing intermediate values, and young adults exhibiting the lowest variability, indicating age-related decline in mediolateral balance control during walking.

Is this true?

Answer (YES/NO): YES